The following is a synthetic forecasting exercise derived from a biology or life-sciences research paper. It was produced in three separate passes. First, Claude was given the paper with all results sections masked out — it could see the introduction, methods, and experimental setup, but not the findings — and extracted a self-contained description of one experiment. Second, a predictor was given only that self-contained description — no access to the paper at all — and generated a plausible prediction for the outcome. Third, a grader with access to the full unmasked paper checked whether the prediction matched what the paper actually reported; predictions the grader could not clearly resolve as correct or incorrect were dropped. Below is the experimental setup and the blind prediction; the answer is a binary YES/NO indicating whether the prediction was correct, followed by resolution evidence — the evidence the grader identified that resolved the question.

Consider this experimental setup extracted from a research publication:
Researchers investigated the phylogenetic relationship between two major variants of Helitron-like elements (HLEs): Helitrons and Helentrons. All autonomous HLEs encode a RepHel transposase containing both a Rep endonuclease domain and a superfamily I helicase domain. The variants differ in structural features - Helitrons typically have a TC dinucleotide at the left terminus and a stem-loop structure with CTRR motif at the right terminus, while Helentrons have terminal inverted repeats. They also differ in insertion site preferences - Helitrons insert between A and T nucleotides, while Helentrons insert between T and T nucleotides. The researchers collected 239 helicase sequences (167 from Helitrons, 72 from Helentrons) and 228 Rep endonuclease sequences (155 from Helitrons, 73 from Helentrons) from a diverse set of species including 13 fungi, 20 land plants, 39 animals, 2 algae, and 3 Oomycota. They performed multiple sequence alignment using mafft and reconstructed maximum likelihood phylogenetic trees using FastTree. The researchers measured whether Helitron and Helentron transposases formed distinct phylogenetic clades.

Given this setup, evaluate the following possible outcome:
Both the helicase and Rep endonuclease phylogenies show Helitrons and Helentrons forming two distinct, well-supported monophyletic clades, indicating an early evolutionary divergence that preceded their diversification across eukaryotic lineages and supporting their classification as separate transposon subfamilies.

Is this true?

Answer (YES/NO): YES